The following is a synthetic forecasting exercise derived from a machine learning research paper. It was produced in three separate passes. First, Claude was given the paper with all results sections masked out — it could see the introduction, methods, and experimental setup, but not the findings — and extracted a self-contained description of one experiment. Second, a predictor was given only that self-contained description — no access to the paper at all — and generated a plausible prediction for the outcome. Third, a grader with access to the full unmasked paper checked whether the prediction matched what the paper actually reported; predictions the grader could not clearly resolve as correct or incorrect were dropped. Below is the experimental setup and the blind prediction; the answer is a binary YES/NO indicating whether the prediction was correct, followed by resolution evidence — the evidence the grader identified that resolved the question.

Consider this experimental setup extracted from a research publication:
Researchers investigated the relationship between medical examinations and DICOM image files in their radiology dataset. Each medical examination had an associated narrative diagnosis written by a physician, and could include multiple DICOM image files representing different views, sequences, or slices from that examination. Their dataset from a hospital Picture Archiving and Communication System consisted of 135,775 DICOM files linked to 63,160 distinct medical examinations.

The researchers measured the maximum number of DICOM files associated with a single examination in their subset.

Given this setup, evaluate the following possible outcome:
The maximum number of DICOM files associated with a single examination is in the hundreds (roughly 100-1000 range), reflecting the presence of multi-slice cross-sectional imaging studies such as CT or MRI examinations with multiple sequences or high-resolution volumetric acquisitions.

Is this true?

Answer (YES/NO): NO